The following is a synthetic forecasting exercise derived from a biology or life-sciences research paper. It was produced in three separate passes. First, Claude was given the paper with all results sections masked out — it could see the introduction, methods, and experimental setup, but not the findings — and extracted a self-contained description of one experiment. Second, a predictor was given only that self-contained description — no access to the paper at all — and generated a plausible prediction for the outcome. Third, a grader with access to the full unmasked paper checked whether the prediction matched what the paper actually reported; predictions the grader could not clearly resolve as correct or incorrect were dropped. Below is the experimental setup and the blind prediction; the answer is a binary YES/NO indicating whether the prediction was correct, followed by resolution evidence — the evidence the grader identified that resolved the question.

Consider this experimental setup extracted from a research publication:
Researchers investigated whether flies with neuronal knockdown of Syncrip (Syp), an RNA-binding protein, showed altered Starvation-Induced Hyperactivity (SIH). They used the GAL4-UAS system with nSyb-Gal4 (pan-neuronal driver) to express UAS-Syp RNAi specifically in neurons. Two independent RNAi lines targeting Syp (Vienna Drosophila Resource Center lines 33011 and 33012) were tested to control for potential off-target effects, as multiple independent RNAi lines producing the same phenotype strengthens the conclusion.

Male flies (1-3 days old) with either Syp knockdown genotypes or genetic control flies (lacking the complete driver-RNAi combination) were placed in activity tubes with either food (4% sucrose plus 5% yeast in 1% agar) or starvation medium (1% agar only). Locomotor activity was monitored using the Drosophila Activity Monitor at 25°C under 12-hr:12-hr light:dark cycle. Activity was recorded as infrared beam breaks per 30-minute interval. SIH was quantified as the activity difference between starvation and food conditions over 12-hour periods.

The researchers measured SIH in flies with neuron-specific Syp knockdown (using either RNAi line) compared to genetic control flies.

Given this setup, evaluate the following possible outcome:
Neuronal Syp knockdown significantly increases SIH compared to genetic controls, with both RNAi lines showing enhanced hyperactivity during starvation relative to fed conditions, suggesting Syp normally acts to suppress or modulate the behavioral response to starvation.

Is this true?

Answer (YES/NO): NO